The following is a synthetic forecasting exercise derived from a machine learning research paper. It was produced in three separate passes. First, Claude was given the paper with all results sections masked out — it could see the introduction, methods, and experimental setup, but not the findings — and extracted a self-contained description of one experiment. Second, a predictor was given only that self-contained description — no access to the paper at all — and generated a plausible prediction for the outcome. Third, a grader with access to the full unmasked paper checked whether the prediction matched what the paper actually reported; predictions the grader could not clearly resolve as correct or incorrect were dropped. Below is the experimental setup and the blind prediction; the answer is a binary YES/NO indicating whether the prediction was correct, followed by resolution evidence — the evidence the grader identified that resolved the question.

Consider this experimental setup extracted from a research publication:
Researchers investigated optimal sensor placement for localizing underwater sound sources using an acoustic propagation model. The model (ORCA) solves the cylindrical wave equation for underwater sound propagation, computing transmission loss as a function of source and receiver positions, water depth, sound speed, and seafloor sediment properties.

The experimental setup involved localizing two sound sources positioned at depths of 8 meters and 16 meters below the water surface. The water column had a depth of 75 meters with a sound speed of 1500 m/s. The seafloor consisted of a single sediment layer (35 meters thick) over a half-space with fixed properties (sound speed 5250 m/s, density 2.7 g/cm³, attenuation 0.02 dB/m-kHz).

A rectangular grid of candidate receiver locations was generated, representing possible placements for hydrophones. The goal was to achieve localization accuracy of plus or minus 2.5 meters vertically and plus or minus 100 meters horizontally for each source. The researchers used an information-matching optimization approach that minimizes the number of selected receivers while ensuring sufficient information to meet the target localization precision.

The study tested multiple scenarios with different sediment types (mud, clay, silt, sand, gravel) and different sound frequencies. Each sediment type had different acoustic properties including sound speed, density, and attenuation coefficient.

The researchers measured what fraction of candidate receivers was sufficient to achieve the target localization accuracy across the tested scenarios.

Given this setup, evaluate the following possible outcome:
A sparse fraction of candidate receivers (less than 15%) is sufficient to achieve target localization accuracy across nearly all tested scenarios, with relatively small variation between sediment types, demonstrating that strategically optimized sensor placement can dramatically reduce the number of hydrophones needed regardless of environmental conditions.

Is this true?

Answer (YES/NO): YES